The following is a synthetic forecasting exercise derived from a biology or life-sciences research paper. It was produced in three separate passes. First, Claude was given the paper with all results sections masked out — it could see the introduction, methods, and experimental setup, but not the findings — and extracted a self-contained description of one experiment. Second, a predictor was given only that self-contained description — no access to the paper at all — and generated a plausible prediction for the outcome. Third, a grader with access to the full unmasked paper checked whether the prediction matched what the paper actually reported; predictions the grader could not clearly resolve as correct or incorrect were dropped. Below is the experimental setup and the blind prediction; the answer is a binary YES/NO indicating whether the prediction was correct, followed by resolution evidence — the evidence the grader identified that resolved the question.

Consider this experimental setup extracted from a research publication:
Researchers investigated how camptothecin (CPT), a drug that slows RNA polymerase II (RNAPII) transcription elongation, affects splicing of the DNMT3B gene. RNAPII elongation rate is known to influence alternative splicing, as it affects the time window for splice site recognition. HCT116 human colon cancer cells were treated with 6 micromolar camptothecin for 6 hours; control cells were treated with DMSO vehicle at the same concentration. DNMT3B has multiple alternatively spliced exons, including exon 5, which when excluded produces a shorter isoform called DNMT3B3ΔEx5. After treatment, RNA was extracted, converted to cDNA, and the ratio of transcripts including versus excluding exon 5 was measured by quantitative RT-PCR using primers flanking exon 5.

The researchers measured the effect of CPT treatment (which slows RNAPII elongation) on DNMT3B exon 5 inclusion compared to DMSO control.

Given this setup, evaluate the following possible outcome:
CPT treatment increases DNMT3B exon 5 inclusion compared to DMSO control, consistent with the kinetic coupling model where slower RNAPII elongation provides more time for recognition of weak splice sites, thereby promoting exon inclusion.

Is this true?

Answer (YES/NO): NO